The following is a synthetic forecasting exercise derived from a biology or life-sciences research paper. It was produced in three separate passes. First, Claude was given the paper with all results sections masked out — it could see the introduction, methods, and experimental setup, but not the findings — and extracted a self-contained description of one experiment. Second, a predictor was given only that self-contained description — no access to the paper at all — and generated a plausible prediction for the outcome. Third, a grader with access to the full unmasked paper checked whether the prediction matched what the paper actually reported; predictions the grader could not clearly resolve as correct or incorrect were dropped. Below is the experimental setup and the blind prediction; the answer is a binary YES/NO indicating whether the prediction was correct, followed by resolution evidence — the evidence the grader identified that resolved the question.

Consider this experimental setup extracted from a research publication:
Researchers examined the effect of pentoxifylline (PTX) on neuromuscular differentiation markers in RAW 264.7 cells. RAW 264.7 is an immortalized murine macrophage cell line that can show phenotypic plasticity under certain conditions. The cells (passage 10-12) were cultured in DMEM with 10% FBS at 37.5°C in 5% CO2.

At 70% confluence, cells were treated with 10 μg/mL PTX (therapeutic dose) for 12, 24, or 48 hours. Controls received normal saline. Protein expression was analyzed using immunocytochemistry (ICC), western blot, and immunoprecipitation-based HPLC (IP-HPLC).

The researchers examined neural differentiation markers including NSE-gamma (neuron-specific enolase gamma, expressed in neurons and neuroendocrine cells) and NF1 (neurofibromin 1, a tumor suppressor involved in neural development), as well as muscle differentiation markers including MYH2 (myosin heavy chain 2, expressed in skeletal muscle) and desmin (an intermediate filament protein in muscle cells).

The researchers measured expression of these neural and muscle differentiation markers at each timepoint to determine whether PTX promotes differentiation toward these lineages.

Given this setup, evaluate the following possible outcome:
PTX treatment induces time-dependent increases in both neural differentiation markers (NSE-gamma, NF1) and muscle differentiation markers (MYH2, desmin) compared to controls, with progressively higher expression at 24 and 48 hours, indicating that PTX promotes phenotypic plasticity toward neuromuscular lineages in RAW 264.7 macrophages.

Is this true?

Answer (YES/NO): NO